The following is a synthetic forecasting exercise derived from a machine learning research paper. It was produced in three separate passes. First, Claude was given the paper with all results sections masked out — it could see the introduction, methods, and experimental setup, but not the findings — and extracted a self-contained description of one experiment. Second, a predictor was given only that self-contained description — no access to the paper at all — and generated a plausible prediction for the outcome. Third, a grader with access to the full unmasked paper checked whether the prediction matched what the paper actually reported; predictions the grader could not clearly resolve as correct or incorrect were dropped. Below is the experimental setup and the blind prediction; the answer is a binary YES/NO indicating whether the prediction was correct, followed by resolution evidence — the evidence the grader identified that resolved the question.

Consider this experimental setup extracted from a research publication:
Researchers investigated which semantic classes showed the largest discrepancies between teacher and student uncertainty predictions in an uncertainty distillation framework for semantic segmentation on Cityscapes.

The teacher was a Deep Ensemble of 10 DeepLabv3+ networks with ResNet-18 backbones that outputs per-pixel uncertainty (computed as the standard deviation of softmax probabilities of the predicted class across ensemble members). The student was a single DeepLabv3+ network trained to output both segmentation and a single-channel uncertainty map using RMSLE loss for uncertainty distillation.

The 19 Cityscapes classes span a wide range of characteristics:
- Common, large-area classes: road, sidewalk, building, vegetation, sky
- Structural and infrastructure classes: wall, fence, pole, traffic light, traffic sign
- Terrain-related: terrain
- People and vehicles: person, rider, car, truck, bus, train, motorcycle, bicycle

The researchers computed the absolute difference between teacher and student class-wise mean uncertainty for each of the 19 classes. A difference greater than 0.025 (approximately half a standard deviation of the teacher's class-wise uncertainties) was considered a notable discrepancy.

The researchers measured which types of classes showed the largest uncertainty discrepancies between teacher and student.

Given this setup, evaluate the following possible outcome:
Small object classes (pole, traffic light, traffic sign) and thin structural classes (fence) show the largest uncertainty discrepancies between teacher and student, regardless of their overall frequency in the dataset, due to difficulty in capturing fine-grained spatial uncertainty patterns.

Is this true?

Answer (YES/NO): NO